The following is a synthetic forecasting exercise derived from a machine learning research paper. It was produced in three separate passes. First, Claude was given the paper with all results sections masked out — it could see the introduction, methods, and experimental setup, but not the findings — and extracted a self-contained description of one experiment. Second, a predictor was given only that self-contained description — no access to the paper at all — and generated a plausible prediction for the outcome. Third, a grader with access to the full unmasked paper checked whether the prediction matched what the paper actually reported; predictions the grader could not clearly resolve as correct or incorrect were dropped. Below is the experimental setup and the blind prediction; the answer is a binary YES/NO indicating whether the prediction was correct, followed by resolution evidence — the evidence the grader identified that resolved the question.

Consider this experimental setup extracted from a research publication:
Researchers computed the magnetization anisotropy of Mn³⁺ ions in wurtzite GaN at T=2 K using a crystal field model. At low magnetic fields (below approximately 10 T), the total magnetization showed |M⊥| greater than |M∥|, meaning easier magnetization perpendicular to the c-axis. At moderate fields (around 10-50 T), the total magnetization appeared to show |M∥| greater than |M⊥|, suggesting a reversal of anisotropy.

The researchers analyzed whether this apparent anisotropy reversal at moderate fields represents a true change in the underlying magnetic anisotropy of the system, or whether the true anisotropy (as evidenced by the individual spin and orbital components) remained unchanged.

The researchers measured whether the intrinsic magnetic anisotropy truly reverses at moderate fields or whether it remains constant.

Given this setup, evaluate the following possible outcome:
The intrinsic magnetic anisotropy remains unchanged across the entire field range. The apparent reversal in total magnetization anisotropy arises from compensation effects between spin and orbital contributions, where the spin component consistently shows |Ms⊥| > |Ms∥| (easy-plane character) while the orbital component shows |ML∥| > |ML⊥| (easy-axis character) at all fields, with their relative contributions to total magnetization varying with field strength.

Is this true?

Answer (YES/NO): NO